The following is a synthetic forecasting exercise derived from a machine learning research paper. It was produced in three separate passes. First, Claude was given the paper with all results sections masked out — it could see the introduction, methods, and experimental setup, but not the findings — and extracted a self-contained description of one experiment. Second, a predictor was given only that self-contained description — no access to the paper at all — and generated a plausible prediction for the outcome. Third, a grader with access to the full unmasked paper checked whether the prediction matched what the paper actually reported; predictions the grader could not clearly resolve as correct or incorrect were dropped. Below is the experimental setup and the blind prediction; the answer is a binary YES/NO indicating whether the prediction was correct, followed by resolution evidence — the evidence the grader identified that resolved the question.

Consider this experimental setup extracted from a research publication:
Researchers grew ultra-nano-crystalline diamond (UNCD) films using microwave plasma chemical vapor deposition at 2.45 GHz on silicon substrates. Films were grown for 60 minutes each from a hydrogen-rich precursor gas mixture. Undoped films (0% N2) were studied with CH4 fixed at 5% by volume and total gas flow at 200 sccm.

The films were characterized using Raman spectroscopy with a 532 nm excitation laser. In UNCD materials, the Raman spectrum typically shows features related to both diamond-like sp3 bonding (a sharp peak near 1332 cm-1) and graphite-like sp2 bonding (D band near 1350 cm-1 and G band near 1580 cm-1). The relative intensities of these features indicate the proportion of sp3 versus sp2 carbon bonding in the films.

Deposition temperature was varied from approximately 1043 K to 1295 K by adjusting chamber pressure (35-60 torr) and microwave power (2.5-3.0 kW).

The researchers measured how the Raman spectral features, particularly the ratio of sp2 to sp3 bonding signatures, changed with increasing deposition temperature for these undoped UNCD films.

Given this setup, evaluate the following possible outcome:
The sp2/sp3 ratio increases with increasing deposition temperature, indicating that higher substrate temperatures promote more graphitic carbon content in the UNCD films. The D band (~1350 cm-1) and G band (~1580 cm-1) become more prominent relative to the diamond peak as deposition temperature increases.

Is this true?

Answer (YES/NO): YES